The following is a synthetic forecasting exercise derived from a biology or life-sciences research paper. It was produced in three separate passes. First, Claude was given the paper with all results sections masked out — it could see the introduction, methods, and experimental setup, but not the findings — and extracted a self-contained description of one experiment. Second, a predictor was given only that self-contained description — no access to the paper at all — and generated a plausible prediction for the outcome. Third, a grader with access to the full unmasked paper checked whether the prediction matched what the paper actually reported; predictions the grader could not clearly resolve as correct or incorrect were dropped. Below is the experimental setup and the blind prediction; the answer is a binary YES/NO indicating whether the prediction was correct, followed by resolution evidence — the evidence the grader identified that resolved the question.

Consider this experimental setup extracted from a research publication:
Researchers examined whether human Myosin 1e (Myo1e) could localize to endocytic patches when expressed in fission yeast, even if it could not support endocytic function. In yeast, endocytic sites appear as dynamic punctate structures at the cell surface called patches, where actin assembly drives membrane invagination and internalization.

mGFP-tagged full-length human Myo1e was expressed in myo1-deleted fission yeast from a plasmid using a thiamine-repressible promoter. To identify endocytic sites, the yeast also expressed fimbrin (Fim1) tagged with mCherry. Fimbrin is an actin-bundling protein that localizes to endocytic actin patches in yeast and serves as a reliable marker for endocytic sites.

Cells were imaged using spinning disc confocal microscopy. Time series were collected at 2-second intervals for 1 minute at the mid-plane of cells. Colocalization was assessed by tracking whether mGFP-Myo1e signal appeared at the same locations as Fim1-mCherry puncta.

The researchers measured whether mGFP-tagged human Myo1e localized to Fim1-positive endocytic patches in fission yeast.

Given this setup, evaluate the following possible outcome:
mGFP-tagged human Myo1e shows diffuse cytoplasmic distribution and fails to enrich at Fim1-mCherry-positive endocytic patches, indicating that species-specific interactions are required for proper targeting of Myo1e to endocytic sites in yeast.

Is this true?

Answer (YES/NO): YES